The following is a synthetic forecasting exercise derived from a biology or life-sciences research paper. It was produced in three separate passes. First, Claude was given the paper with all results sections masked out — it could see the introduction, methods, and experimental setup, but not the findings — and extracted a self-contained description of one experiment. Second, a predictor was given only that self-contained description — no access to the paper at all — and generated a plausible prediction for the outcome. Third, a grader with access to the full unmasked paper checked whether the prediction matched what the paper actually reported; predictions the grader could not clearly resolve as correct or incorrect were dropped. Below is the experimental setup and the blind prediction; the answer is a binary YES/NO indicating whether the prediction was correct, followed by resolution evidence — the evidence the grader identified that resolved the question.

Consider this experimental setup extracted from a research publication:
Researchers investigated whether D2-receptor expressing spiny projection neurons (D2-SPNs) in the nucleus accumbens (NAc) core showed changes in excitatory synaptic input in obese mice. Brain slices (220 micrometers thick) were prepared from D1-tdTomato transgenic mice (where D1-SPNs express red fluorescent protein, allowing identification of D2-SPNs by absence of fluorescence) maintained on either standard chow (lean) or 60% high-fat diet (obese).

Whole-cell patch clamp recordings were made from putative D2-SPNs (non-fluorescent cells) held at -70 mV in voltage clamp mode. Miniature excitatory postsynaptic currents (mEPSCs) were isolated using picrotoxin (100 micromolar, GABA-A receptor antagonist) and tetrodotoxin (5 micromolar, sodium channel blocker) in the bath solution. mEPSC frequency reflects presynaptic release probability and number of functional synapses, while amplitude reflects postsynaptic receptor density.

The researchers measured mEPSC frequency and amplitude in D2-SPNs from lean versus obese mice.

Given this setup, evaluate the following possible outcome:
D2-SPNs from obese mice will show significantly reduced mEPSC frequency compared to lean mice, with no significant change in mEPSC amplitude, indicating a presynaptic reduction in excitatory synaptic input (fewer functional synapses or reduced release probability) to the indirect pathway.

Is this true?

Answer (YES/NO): NO